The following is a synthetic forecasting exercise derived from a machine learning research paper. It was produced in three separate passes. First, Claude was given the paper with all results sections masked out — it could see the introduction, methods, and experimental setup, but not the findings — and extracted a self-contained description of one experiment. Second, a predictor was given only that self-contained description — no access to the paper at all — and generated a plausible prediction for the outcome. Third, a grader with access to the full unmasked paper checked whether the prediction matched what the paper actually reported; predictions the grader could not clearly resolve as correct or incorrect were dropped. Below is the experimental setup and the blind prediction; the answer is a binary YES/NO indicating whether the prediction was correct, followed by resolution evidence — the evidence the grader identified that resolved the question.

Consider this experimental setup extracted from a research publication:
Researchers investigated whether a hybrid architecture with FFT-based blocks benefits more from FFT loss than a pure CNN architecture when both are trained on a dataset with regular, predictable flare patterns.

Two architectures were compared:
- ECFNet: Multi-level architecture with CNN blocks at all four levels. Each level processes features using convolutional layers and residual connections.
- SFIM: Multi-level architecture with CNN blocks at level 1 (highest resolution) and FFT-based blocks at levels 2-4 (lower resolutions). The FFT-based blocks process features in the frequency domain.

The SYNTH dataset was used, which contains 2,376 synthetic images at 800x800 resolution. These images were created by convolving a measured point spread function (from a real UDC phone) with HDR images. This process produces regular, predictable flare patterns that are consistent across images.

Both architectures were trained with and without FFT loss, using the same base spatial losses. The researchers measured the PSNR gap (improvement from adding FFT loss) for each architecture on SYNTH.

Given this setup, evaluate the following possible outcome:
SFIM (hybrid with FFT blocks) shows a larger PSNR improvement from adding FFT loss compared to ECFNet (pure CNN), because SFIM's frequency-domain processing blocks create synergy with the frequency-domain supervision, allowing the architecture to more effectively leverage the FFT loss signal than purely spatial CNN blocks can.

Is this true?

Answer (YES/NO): NO